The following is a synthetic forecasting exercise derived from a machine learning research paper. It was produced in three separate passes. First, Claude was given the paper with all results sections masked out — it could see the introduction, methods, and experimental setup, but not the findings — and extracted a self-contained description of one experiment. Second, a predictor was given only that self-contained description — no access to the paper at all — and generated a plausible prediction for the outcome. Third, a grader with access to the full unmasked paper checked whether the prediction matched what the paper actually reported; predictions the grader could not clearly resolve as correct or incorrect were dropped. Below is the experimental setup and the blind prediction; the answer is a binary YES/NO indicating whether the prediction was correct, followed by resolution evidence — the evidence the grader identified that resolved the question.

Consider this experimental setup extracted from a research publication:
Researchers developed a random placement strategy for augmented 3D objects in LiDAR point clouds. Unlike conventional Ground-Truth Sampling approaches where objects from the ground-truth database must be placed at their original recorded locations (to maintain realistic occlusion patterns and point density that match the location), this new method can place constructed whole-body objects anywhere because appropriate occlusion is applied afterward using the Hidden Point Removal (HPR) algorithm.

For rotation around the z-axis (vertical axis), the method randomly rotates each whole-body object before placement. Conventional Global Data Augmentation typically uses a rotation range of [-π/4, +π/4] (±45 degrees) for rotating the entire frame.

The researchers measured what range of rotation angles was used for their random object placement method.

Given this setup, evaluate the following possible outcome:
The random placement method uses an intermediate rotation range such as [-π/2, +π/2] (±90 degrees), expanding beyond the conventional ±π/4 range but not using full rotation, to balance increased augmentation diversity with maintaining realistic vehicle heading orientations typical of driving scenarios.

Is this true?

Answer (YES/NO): NO